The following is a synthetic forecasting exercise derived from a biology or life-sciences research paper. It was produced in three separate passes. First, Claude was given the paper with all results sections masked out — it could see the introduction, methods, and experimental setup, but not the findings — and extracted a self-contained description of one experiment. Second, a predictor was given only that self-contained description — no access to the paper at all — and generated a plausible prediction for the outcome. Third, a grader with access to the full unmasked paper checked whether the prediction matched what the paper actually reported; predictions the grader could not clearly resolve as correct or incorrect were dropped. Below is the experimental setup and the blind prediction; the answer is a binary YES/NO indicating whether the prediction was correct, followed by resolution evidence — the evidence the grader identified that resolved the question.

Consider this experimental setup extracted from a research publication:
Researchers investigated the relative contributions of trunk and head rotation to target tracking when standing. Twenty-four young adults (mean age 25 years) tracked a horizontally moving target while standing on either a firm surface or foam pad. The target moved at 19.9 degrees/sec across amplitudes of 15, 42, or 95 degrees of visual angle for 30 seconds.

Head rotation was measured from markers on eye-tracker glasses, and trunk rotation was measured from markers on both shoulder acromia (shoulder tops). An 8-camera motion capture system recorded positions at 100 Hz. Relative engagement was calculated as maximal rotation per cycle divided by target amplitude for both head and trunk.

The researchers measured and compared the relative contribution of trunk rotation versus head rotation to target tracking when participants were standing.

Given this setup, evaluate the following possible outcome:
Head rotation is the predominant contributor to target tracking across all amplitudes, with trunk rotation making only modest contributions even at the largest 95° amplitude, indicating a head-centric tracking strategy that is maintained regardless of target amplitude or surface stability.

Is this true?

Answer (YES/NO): NO